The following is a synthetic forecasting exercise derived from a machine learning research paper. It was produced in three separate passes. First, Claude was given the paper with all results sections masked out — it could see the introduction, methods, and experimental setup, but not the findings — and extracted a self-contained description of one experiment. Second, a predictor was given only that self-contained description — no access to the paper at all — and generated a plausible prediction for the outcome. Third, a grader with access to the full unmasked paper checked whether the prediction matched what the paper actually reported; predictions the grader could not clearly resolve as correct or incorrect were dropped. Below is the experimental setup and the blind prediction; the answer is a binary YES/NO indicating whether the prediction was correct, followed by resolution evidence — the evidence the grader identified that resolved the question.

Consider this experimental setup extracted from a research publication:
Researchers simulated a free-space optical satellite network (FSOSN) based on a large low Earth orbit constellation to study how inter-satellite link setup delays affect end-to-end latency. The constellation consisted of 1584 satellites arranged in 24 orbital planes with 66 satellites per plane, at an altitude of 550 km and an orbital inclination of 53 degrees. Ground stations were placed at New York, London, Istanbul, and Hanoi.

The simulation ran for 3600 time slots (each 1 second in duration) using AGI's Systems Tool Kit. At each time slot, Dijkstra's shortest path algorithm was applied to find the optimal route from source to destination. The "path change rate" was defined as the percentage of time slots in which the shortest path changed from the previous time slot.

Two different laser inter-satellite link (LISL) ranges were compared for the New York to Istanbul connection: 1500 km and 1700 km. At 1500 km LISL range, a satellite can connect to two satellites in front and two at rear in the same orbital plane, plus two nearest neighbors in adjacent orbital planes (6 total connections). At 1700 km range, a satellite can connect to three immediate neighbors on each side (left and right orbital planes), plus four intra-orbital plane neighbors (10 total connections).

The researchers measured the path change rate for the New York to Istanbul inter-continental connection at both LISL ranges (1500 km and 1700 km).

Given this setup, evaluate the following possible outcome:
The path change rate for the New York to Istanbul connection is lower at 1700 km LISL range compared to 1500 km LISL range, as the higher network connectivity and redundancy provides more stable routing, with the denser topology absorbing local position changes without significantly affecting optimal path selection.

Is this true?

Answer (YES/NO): YES